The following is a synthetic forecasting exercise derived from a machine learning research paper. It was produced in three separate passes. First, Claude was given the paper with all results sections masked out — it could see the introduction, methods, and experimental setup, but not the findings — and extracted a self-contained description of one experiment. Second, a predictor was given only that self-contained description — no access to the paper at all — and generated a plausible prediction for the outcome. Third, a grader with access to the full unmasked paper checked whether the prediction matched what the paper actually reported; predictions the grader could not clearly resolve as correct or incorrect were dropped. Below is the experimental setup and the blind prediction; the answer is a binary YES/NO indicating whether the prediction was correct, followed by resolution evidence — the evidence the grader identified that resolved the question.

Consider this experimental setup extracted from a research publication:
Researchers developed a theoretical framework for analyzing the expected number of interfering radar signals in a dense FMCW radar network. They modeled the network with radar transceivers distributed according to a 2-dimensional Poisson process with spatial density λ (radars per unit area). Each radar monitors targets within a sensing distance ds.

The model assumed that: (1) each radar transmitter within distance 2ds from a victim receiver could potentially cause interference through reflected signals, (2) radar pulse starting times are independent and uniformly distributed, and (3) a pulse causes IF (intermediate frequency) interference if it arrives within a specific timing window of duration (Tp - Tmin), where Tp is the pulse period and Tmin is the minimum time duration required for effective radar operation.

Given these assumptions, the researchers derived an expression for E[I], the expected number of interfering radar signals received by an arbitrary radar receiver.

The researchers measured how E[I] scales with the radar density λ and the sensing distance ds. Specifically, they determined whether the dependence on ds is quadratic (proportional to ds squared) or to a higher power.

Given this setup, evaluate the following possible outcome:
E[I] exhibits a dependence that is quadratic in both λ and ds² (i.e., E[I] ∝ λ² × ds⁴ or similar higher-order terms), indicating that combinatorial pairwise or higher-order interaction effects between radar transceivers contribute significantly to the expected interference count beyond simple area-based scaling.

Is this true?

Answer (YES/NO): NO